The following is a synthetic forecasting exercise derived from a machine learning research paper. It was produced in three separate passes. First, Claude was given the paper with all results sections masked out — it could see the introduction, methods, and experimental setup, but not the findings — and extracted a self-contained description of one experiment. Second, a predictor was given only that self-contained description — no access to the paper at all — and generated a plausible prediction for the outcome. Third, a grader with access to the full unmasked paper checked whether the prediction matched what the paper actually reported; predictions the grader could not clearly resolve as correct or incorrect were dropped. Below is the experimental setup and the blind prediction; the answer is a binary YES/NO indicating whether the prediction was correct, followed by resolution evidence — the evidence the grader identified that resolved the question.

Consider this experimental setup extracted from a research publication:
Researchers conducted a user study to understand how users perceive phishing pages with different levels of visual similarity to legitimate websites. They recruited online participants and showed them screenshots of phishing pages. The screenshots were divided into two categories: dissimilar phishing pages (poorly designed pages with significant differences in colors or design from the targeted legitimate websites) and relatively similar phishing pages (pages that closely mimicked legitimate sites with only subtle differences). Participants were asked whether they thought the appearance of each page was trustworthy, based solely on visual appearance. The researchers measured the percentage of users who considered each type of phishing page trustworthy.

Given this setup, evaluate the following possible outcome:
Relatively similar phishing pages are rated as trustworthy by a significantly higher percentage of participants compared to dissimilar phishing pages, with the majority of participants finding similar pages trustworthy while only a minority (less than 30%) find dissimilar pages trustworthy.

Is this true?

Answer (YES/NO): YES